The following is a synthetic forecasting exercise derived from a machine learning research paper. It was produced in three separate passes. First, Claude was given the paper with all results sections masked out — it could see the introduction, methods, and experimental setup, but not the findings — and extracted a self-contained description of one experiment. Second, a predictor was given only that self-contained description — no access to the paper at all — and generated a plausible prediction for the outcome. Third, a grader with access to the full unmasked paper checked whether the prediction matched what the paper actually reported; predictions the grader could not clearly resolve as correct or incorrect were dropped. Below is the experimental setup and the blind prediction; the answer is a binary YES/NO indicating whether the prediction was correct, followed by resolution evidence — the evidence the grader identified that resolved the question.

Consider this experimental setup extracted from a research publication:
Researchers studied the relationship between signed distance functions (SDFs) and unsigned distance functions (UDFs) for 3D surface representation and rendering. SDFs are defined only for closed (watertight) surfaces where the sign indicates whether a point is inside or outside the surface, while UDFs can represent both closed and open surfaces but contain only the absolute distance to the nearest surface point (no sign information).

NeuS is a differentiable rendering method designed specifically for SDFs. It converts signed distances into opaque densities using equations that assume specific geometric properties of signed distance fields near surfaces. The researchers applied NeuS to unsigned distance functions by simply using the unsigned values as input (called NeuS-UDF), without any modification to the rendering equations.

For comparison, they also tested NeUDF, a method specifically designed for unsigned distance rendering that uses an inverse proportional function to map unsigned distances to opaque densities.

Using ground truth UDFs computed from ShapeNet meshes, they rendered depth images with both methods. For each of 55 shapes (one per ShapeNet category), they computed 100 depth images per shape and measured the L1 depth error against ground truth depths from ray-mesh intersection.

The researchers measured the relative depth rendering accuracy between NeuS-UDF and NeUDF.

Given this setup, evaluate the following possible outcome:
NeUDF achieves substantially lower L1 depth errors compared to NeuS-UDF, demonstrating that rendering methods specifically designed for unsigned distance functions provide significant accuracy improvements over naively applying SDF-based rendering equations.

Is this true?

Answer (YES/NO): YES